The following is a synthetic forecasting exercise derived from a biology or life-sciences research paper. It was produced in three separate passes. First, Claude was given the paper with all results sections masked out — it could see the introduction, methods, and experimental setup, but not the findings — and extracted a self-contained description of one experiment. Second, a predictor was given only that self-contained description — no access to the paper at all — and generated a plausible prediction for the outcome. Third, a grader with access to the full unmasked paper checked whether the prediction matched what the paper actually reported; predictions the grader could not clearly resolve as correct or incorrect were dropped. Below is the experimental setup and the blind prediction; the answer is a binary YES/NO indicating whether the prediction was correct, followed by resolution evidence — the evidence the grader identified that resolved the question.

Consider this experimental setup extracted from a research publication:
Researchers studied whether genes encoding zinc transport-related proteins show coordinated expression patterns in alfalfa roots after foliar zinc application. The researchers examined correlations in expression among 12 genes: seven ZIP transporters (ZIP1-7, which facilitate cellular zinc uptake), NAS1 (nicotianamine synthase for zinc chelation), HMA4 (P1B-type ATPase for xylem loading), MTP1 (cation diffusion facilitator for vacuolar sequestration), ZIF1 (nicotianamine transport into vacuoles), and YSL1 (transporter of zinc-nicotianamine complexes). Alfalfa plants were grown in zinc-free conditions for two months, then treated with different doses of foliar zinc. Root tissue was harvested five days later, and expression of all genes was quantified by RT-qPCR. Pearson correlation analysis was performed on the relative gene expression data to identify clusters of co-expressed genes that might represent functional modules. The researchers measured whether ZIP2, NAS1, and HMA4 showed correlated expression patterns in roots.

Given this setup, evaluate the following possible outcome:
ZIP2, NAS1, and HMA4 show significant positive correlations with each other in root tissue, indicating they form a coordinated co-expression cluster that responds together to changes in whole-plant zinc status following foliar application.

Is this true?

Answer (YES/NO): NO